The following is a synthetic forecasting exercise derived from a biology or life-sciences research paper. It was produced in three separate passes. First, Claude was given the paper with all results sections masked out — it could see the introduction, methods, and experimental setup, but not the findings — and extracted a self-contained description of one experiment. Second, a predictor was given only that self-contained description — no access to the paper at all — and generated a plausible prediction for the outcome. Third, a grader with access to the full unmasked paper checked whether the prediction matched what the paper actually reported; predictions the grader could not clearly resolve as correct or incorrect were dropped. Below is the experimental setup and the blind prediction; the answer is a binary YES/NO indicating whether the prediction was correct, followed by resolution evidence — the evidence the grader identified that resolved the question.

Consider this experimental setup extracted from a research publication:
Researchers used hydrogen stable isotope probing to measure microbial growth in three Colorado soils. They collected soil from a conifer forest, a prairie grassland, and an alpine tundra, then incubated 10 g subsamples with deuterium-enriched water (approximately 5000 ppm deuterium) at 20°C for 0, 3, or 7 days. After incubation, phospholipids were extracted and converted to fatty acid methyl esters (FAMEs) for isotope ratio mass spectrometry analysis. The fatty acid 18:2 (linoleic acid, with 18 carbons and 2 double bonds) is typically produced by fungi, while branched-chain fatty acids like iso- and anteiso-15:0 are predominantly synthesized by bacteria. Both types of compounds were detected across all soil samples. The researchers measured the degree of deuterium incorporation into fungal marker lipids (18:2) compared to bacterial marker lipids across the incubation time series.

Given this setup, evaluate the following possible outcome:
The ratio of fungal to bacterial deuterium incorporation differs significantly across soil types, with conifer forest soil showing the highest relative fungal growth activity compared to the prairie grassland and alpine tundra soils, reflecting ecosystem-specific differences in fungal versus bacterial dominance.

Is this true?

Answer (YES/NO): NO